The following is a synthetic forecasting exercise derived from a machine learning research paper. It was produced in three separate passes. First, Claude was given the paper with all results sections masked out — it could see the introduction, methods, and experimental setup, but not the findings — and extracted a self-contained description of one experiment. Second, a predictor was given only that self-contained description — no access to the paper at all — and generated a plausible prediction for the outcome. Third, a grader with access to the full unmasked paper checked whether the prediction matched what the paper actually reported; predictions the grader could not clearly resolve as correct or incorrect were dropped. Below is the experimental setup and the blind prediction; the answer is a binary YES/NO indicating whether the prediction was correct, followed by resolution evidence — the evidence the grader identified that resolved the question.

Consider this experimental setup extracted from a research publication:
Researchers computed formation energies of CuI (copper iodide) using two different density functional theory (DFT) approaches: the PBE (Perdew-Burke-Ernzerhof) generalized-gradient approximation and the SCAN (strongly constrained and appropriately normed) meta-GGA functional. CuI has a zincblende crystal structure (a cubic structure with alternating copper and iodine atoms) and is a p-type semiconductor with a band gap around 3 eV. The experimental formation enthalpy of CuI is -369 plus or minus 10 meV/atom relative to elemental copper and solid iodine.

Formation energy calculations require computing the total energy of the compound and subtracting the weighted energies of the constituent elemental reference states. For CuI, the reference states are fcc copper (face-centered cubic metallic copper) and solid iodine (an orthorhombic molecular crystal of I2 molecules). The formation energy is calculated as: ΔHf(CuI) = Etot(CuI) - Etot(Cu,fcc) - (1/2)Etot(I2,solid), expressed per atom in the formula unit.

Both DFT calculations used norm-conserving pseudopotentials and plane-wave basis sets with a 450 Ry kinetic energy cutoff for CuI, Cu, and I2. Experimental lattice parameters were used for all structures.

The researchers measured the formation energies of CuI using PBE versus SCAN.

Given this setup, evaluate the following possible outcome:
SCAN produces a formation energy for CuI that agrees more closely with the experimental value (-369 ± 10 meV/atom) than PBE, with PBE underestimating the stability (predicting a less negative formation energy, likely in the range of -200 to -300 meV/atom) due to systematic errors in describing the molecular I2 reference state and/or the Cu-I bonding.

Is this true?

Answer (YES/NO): NO